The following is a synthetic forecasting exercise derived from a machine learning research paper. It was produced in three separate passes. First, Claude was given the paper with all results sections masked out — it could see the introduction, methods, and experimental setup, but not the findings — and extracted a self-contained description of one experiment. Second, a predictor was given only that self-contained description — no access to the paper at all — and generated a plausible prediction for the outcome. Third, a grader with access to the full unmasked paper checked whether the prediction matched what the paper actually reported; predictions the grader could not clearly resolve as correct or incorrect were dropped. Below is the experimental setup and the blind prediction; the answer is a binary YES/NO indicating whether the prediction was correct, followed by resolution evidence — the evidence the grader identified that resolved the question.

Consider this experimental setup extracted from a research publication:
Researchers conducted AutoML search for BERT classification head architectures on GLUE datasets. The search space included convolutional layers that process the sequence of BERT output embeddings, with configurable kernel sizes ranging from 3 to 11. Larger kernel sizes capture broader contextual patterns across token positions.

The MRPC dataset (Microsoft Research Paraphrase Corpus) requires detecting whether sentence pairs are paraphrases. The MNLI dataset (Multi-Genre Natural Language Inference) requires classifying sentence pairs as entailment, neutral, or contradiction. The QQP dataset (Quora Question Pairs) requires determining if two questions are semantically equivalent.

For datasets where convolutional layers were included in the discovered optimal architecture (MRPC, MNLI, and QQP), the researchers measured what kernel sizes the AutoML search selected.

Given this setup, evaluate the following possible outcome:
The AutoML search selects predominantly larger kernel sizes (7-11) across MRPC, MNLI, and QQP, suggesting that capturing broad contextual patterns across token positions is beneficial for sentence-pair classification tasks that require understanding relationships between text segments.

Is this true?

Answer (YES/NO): YES